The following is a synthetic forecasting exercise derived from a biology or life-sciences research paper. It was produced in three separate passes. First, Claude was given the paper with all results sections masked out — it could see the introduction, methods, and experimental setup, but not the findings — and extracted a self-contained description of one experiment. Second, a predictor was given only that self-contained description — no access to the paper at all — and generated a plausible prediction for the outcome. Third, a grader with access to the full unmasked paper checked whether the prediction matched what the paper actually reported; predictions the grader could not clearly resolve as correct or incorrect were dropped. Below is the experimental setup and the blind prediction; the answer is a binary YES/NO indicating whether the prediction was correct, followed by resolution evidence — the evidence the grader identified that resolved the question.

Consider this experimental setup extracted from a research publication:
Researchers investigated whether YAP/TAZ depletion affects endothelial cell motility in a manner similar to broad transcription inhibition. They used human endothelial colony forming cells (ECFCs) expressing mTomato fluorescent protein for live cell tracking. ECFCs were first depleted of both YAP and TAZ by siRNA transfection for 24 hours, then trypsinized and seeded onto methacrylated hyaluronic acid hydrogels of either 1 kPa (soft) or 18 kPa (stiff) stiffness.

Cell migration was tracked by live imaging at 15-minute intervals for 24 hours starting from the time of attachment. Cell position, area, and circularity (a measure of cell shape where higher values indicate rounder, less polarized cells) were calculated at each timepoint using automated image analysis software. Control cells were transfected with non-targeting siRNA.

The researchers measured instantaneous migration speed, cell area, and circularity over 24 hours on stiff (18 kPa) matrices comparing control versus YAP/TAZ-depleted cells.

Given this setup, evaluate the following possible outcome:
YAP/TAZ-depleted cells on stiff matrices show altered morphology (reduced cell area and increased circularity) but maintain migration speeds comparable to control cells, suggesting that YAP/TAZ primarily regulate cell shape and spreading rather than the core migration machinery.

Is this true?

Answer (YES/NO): NO